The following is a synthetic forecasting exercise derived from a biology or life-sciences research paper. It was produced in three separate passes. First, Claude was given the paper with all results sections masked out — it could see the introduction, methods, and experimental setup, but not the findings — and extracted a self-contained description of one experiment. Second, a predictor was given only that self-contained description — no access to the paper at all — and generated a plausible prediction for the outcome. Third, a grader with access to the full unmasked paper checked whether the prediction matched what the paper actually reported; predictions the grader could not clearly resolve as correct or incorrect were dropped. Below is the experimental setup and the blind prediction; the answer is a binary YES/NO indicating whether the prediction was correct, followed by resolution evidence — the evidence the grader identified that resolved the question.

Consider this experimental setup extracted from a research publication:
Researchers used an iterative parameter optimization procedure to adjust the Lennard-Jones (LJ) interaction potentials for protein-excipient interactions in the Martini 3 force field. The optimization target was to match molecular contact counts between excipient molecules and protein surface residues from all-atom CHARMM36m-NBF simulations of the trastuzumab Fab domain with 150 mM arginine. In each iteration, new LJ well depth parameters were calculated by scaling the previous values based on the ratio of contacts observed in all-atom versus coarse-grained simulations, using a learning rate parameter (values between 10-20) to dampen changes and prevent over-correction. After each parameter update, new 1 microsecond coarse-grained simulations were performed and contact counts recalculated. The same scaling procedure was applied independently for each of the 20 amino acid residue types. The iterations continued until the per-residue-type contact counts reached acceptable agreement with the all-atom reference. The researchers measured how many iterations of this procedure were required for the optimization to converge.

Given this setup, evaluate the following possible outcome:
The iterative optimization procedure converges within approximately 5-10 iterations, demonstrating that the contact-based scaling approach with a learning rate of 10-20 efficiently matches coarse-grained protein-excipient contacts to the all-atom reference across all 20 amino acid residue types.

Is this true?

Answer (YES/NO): NO